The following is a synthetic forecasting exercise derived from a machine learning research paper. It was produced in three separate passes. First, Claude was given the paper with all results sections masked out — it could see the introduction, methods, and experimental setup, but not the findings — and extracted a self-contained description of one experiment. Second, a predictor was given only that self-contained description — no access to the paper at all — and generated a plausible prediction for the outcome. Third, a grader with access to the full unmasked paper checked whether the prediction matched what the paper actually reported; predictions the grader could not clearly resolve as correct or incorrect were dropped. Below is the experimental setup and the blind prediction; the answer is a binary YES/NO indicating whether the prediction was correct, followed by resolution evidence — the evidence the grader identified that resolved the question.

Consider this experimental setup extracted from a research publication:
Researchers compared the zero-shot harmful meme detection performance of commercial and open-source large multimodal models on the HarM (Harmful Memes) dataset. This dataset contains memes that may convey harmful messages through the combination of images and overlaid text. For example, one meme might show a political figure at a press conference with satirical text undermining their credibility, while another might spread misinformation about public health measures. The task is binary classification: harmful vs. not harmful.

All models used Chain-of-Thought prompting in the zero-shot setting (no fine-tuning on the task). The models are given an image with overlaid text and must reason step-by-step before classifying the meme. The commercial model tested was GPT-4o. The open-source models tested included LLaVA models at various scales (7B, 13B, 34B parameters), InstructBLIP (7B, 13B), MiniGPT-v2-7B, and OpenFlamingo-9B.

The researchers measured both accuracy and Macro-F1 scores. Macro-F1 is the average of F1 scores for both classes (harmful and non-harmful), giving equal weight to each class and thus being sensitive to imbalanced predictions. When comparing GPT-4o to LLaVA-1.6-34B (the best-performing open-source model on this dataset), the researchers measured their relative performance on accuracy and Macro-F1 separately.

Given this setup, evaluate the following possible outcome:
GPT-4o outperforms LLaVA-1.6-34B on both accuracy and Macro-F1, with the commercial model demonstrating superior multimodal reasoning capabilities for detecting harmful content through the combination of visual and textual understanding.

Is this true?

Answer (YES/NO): NO